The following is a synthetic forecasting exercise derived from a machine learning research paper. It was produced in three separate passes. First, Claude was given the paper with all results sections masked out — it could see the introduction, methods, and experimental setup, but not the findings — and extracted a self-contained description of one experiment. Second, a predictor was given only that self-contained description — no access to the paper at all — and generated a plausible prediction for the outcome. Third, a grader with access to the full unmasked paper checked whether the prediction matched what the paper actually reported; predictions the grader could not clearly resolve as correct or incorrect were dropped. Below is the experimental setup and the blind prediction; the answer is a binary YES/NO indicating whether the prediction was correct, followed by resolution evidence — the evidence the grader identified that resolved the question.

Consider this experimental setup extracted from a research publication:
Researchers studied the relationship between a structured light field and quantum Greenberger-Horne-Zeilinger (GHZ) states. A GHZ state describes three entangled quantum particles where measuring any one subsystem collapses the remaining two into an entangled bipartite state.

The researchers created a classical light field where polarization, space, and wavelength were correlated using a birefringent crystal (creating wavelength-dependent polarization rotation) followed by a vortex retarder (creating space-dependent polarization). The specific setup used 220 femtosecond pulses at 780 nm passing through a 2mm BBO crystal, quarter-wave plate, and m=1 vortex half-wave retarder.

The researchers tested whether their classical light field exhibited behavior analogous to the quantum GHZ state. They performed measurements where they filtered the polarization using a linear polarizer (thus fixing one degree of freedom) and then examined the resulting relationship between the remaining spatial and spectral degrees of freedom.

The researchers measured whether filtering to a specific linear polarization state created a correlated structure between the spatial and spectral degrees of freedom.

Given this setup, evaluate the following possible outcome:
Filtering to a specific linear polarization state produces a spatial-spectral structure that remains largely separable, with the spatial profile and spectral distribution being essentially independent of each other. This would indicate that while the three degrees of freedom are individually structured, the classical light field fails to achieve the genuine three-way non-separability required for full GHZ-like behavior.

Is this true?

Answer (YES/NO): NO